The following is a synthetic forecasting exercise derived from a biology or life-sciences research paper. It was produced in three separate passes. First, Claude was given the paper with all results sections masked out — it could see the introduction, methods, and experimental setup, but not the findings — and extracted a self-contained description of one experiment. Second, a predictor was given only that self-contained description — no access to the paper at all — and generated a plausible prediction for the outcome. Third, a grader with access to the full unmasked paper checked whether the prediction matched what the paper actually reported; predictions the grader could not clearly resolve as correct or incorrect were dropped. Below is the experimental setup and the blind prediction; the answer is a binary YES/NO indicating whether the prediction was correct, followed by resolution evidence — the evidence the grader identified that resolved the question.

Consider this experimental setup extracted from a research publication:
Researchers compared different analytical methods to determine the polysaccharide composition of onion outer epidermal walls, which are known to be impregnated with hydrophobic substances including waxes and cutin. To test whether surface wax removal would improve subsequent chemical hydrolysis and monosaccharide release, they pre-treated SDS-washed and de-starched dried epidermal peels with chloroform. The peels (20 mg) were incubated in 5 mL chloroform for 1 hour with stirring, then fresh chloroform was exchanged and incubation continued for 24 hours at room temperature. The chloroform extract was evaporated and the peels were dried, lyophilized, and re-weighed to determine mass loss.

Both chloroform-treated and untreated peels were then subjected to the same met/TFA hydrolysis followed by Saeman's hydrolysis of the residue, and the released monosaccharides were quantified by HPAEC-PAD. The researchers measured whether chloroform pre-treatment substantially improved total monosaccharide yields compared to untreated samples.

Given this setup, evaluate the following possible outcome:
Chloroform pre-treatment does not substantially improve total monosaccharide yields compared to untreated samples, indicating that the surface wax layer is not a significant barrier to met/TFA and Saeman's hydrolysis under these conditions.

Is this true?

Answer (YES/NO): NO